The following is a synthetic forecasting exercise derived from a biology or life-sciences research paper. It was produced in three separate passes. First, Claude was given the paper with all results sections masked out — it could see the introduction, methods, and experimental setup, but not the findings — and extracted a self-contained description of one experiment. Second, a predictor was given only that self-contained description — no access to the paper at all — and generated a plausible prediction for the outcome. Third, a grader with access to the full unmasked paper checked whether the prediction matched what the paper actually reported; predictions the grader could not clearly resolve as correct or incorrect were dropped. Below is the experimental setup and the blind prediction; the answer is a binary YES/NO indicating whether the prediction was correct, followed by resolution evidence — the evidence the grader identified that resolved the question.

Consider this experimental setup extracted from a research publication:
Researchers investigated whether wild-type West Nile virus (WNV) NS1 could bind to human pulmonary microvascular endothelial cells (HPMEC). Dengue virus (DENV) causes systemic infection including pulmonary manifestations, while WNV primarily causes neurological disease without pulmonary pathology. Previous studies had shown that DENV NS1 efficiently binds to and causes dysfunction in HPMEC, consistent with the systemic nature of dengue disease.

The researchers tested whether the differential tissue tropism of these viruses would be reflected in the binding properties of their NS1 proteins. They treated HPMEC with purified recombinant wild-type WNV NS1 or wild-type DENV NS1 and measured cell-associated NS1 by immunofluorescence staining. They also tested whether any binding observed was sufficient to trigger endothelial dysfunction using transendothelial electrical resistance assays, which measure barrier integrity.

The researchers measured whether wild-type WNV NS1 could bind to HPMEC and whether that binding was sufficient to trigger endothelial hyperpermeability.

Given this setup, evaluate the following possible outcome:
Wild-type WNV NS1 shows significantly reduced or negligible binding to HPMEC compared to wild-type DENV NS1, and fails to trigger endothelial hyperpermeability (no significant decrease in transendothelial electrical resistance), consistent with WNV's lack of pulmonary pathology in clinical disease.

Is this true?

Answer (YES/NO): YES